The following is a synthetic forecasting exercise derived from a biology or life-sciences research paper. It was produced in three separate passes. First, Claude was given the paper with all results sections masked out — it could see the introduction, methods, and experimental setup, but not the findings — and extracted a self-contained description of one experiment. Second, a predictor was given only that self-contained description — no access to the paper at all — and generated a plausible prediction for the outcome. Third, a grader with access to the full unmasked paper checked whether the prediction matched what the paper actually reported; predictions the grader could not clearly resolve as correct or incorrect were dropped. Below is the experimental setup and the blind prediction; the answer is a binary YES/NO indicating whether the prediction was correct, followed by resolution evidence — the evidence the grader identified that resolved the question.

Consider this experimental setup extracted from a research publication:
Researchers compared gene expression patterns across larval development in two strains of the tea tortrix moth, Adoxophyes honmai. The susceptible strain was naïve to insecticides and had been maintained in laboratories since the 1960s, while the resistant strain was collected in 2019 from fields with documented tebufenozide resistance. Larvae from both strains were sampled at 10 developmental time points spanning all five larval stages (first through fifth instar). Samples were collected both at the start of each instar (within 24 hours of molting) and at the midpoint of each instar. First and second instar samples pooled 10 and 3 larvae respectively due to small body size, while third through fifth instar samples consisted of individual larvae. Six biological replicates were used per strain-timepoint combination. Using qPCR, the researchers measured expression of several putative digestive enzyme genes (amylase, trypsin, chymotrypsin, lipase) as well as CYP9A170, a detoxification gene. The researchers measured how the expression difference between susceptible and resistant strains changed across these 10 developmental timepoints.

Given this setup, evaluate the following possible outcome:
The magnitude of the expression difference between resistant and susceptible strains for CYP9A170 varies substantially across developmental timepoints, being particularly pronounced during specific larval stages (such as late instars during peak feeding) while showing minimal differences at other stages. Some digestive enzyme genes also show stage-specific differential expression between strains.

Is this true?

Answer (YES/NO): NO